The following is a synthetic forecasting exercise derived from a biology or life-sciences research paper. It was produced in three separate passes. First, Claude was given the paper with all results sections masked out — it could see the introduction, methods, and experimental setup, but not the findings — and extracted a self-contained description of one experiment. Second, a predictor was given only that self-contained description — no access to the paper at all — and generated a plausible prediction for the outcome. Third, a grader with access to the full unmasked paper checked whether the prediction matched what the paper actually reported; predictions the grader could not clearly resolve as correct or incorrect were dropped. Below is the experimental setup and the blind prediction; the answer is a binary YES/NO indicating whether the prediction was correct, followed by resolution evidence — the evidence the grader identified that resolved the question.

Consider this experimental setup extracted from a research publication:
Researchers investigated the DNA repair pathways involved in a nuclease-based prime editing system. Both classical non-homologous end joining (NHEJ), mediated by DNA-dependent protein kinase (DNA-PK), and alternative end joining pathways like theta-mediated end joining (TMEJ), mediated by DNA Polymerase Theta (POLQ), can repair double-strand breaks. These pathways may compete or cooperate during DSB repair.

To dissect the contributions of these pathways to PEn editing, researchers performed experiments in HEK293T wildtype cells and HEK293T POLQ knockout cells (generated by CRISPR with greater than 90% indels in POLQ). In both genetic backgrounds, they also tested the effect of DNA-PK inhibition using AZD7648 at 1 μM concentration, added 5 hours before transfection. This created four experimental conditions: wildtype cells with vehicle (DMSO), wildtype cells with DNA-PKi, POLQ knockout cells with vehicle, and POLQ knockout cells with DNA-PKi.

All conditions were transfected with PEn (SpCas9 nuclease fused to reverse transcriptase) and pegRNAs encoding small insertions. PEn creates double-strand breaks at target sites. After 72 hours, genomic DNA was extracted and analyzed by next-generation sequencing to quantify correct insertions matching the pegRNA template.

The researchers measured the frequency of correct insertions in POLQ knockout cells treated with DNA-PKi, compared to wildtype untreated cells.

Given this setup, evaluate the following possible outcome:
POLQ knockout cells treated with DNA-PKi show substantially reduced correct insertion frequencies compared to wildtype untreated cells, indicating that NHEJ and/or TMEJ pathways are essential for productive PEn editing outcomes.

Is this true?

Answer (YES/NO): NO